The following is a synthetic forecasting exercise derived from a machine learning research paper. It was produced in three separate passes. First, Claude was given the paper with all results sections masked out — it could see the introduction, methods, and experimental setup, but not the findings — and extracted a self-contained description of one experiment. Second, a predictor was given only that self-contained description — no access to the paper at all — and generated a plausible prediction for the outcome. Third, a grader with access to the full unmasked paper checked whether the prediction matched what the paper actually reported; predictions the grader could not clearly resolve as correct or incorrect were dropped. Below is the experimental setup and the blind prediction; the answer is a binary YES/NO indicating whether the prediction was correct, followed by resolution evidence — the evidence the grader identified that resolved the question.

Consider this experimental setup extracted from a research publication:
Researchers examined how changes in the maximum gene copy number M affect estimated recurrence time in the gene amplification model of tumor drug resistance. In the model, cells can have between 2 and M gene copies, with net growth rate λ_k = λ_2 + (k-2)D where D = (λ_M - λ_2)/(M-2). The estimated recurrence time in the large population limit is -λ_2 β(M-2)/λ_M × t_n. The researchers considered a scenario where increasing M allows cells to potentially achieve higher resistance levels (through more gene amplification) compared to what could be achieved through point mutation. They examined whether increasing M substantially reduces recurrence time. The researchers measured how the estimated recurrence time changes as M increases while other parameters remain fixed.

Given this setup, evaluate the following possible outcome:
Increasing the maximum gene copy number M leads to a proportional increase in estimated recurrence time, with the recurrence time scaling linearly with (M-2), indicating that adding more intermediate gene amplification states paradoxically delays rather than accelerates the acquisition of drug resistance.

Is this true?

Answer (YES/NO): NO